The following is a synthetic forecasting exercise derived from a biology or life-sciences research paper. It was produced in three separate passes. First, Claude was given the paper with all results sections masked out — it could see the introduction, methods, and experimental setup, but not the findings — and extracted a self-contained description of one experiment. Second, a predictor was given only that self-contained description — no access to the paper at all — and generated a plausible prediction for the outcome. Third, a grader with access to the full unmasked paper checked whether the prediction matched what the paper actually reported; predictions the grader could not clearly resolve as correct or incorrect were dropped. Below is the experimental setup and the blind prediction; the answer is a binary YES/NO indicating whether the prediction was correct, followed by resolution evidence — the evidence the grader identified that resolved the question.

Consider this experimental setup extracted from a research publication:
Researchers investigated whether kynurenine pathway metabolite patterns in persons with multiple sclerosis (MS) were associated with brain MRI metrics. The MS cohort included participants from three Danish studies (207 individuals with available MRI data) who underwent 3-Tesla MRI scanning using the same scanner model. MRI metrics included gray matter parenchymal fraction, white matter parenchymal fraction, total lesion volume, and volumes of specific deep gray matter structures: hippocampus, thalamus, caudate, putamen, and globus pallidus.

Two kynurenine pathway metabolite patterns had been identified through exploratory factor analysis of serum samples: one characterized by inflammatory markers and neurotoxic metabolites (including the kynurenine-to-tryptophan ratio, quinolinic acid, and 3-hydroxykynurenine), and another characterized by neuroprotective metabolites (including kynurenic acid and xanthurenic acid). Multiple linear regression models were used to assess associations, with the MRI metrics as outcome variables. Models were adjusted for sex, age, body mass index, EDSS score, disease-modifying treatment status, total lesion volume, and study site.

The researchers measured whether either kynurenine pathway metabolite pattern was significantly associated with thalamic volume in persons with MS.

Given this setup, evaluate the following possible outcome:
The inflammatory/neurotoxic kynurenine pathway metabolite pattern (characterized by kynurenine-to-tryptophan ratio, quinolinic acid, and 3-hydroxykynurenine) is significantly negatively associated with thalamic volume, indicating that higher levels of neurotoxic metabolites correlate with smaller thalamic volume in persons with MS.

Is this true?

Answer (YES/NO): NO